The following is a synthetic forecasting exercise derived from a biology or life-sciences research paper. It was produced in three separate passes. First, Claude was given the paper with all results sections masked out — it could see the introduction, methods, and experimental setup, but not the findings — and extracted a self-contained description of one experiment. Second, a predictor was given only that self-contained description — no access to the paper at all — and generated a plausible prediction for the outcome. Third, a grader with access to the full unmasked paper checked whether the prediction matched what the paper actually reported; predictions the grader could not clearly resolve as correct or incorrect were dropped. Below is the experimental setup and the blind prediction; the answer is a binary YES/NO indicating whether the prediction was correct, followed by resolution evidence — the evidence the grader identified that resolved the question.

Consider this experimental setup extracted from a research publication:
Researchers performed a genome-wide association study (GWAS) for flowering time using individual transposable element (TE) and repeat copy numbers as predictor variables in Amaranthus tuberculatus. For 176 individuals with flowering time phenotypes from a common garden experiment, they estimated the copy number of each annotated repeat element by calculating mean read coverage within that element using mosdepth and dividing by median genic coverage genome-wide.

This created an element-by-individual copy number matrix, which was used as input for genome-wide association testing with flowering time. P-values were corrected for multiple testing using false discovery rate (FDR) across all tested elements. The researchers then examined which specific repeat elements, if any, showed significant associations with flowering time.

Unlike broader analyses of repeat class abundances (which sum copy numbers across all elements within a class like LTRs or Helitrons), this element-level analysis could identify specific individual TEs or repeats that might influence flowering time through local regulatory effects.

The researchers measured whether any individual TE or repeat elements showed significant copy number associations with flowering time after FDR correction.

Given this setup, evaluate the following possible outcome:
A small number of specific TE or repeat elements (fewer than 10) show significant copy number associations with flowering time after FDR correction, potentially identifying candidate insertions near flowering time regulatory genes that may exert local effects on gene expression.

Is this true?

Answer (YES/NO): NO